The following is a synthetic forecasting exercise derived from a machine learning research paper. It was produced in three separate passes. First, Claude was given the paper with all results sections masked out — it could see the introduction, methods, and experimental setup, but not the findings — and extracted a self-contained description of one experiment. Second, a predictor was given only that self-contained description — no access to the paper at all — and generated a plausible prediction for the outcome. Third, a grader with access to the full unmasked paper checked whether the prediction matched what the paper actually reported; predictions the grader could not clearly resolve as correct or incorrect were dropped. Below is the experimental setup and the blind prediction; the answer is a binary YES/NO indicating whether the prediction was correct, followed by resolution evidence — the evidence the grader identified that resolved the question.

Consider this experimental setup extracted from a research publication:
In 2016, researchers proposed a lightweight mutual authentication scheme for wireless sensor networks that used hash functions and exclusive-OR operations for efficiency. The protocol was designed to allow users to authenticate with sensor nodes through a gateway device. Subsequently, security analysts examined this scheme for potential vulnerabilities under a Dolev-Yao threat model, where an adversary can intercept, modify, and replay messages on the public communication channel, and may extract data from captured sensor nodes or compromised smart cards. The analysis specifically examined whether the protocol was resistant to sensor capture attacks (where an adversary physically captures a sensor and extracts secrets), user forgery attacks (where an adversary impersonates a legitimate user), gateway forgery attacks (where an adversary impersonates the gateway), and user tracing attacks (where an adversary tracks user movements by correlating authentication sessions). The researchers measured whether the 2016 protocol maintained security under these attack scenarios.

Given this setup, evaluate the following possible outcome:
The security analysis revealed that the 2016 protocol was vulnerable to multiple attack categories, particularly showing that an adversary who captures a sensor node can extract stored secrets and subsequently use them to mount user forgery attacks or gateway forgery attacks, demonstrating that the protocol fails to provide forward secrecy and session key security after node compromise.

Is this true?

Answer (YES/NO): NO